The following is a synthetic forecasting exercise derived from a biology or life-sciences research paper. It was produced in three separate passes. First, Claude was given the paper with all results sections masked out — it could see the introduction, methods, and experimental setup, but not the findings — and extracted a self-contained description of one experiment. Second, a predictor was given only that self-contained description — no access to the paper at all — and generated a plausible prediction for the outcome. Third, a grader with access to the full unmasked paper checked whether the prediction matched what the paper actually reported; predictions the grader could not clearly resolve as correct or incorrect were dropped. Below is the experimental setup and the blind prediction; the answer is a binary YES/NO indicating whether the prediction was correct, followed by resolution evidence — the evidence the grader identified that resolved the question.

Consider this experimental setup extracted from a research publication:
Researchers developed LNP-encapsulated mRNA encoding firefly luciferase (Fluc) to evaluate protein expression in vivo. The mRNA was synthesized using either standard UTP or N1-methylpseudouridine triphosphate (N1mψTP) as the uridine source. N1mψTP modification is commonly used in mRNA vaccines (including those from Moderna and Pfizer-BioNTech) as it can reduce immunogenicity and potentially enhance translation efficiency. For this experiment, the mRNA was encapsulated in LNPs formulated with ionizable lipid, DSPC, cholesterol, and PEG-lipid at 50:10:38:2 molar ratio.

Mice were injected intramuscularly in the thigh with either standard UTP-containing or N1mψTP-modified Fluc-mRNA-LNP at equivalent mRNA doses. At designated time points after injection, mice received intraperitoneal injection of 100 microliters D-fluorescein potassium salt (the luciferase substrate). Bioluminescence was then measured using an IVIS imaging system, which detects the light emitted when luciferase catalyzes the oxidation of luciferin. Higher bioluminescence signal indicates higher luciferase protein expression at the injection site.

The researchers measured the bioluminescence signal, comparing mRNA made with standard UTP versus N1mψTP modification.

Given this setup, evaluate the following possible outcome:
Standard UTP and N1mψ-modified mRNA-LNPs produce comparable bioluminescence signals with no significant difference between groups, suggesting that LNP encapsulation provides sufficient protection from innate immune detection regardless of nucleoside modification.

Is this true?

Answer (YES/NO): YES